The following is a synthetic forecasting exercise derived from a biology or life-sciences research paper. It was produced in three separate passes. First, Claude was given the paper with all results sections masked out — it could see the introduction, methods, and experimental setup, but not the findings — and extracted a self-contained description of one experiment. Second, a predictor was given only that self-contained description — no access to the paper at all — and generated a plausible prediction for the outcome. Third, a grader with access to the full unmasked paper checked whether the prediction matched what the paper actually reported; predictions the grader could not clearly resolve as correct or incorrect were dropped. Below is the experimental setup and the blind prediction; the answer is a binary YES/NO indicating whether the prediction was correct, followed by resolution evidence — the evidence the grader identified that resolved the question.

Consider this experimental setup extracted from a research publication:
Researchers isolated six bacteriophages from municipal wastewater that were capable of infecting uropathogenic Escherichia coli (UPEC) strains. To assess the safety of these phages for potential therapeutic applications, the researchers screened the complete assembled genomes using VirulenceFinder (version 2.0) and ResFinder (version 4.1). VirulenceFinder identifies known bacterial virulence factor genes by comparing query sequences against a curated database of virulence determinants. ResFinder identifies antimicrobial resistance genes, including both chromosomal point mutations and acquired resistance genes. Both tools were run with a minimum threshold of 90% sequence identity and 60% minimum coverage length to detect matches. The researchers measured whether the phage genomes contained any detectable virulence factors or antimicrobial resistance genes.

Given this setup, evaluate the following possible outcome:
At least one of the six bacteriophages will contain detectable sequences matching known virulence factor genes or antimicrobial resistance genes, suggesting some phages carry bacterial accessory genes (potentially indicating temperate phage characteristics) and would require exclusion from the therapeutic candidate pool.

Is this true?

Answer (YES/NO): NO